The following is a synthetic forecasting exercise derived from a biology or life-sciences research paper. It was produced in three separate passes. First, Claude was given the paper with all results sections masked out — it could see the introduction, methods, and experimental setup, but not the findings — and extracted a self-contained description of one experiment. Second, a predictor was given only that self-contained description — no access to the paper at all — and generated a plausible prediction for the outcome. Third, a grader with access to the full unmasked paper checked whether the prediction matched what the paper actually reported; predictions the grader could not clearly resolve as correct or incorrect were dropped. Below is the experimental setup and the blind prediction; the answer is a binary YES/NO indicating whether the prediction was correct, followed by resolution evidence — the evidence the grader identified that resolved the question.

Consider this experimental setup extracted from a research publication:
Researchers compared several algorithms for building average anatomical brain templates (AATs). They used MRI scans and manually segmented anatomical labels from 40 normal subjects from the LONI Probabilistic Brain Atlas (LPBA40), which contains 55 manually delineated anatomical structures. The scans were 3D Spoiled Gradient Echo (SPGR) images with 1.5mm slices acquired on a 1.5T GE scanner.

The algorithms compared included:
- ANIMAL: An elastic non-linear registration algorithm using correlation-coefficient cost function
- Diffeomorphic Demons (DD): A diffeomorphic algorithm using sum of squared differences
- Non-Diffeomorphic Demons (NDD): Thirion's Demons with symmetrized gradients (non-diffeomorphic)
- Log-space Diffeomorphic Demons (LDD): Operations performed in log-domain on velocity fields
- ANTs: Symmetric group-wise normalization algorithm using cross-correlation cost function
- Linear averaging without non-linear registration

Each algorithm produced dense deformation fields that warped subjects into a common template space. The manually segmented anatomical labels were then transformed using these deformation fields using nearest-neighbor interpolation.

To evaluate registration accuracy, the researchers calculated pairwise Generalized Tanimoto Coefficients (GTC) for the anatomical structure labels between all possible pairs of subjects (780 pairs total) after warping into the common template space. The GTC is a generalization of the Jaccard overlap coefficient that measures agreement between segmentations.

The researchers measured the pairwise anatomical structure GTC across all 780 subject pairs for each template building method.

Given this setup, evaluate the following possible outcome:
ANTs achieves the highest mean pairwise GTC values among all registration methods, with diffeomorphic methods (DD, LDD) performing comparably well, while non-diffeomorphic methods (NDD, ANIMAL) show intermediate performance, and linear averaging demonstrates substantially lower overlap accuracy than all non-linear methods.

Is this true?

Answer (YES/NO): NO